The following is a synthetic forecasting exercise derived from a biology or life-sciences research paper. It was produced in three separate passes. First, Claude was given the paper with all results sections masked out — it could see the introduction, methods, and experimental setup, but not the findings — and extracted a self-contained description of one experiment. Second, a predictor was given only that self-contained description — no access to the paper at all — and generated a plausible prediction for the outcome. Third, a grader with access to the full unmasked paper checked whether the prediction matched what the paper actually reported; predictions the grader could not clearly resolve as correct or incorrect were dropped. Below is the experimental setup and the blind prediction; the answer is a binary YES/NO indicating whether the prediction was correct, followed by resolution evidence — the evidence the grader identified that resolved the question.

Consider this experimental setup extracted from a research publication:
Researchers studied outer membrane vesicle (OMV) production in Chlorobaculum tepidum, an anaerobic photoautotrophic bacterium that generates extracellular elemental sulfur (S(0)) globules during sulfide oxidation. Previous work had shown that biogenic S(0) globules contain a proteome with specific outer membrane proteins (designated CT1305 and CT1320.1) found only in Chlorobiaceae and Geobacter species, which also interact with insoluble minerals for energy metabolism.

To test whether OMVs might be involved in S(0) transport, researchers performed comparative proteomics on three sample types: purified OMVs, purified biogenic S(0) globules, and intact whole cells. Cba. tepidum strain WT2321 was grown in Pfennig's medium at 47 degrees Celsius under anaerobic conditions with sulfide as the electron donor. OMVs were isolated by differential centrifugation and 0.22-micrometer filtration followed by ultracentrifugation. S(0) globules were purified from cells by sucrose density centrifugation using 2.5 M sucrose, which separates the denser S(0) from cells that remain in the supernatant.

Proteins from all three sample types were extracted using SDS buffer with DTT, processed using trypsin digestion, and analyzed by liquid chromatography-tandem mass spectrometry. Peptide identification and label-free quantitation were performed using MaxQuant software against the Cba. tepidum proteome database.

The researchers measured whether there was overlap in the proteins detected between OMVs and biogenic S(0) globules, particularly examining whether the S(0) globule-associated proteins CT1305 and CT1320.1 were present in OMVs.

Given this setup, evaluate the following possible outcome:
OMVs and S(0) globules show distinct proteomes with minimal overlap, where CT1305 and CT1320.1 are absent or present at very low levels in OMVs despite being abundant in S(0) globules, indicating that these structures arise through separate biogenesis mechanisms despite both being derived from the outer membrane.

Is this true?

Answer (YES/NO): NO